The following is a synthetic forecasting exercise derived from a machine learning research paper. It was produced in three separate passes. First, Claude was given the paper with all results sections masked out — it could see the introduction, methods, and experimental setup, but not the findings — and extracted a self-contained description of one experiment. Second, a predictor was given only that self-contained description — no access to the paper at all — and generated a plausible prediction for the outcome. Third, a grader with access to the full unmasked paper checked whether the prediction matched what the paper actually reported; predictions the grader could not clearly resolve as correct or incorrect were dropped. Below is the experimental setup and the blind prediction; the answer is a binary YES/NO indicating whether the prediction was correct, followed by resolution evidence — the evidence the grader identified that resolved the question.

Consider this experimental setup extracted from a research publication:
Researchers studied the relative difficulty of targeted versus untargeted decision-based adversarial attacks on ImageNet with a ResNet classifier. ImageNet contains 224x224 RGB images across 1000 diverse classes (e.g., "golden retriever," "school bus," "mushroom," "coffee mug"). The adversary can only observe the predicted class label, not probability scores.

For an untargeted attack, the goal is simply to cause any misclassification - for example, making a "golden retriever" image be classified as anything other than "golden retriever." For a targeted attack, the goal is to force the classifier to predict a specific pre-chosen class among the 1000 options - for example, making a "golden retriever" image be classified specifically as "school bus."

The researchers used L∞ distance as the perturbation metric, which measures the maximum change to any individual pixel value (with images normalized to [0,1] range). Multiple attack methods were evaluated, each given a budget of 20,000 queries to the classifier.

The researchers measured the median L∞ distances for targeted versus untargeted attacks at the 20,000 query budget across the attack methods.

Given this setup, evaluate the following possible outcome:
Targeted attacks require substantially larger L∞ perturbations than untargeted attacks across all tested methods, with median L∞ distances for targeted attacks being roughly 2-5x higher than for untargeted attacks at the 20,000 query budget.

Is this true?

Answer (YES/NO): NO